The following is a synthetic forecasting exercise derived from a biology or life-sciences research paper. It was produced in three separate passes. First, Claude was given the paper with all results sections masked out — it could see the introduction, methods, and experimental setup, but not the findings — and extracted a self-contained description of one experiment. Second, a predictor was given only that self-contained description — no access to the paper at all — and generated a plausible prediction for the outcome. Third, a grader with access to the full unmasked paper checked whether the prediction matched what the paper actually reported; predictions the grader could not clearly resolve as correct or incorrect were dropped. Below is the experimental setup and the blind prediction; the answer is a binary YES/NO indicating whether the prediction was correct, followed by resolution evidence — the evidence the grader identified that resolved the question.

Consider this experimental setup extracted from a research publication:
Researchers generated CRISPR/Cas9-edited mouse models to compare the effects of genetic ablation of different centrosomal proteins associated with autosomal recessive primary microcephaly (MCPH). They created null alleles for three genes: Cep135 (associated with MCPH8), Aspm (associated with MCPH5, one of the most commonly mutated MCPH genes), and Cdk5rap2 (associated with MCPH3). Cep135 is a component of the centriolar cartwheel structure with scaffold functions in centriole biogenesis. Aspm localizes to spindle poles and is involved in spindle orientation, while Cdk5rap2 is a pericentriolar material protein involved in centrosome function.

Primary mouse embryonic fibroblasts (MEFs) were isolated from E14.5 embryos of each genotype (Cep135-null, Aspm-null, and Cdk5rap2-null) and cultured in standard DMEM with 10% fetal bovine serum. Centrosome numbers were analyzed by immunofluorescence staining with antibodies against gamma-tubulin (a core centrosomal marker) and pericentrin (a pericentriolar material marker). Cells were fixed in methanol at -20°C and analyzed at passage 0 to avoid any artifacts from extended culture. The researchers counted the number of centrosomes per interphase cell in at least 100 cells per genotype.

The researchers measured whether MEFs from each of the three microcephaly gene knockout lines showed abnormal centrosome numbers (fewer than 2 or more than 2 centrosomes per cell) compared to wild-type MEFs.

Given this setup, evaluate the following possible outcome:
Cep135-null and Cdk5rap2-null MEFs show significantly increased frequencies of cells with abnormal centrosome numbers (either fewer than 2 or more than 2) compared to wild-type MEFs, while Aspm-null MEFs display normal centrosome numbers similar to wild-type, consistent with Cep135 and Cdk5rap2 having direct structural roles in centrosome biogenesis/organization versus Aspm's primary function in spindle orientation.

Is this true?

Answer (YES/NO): NO